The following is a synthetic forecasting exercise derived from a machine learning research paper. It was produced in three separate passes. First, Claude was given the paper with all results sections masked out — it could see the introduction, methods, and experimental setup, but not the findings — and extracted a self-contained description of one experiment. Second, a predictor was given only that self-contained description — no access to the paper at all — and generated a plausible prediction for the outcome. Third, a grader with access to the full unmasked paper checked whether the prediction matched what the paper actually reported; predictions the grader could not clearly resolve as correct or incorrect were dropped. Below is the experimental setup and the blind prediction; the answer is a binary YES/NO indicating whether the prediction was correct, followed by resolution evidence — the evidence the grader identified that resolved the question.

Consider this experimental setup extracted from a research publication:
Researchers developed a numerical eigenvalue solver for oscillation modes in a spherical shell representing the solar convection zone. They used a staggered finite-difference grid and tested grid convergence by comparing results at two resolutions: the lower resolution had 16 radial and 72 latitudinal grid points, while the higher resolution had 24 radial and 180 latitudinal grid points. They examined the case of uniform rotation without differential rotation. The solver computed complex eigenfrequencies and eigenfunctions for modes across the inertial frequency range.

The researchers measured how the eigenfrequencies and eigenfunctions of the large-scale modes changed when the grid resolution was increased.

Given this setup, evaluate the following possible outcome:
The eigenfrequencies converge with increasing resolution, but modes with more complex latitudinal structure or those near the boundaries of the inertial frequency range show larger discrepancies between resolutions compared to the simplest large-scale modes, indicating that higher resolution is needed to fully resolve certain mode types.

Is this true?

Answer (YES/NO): NO